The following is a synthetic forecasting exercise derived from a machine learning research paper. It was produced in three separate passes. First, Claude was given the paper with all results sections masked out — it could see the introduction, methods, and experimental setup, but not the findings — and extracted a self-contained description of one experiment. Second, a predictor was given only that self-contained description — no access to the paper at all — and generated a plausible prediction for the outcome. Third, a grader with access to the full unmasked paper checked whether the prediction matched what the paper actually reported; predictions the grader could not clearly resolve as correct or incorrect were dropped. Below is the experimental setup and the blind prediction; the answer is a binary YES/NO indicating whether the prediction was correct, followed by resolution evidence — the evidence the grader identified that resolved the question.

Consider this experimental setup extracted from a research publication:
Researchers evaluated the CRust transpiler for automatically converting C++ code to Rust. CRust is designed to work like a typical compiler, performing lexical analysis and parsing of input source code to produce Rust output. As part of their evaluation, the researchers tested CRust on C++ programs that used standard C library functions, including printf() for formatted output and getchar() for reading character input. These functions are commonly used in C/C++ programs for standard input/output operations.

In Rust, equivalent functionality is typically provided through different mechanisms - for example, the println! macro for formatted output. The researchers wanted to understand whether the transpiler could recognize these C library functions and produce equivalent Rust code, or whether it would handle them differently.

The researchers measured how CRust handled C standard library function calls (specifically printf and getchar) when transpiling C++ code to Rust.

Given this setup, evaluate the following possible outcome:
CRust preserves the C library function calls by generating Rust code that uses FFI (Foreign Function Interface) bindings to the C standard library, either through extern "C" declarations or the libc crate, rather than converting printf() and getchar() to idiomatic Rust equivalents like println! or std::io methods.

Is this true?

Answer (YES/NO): NO